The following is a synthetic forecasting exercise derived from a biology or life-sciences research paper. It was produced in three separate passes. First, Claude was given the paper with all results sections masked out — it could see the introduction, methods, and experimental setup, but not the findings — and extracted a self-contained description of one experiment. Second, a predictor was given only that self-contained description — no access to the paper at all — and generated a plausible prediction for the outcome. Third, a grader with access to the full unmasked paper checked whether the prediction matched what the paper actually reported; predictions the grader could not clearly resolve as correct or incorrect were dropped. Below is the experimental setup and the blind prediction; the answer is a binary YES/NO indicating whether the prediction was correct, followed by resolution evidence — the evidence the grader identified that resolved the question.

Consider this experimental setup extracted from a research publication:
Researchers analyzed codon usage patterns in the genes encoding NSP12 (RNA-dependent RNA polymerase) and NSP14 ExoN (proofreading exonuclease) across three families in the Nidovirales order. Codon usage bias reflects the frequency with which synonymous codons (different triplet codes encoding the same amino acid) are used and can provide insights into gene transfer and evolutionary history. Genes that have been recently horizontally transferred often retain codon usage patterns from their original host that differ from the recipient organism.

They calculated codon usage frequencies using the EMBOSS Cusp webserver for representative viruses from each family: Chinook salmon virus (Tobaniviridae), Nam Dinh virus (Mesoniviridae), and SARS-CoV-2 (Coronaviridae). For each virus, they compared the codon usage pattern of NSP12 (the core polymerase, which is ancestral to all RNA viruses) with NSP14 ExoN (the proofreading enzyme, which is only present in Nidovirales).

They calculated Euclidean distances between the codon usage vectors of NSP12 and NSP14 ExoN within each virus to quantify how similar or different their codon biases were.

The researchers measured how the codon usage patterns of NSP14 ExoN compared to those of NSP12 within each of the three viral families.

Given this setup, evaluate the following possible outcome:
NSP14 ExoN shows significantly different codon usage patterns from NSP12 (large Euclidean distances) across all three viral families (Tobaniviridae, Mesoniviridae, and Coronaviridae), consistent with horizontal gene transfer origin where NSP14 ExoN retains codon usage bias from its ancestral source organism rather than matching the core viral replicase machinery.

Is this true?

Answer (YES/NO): NO